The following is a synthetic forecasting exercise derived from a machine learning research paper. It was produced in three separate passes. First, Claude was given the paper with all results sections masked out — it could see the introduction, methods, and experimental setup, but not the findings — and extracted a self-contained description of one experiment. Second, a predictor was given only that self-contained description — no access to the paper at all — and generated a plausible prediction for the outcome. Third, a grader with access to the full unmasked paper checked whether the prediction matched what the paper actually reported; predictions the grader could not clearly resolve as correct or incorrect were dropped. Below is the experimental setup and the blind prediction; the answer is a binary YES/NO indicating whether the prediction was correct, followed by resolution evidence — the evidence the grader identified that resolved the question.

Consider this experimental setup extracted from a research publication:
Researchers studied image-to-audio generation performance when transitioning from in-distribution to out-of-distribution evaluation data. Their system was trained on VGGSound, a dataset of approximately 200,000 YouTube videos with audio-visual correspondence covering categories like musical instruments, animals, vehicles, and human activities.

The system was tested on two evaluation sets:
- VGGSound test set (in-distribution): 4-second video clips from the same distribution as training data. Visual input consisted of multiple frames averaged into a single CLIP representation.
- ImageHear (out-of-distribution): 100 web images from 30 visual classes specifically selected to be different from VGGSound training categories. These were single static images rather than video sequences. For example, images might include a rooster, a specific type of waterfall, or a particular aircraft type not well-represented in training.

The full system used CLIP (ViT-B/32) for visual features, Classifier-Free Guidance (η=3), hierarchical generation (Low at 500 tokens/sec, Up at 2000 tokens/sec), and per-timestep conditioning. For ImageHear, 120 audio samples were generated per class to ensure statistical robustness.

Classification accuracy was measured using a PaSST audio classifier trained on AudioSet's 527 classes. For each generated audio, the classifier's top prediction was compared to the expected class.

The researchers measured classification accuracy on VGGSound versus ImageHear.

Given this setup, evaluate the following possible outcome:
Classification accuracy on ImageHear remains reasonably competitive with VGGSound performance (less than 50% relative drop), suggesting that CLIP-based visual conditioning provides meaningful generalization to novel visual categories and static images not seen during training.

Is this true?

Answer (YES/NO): NO